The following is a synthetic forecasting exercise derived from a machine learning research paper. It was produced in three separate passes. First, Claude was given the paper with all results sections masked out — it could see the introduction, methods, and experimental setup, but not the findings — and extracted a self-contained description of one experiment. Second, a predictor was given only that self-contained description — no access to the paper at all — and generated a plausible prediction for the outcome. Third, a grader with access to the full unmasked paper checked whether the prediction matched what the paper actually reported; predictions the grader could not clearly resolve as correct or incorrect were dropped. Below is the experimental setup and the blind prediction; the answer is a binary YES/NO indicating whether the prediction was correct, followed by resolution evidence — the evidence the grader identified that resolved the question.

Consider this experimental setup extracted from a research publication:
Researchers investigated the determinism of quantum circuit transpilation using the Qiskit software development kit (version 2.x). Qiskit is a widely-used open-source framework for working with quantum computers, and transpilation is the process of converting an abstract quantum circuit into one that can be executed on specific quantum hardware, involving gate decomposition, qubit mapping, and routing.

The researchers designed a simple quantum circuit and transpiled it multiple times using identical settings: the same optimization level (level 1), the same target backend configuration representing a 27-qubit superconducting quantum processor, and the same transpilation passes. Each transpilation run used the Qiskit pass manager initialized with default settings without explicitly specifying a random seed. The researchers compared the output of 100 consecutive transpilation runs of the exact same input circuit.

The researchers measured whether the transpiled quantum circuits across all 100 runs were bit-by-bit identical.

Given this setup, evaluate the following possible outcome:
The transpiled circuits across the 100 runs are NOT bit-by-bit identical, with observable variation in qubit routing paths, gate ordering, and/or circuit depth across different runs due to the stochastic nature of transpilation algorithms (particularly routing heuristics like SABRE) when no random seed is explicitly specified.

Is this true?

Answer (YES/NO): YES